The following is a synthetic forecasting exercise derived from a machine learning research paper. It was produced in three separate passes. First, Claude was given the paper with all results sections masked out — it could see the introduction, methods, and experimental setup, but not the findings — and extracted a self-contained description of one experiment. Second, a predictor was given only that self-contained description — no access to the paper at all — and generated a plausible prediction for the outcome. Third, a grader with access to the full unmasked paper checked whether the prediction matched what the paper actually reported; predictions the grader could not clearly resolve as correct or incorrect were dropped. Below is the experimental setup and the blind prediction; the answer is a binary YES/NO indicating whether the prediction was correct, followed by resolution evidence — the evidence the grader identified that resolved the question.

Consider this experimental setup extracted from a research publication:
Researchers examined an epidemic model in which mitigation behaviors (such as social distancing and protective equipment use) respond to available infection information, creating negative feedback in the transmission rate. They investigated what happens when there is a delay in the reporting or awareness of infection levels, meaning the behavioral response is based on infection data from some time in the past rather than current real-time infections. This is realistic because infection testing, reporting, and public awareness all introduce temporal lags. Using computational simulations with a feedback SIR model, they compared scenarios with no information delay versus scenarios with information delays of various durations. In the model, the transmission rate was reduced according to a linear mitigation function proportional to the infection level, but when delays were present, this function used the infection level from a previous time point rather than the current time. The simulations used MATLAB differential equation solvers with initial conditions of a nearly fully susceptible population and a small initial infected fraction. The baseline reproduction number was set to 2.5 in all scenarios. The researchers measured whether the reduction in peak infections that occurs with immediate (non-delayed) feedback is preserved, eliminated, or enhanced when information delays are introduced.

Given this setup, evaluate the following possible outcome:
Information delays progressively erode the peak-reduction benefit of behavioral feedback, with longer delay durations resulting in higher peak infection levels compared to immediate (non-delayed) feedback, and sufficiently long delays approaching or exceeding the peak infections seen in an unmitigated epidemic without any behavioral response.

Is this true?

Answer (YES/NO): YES